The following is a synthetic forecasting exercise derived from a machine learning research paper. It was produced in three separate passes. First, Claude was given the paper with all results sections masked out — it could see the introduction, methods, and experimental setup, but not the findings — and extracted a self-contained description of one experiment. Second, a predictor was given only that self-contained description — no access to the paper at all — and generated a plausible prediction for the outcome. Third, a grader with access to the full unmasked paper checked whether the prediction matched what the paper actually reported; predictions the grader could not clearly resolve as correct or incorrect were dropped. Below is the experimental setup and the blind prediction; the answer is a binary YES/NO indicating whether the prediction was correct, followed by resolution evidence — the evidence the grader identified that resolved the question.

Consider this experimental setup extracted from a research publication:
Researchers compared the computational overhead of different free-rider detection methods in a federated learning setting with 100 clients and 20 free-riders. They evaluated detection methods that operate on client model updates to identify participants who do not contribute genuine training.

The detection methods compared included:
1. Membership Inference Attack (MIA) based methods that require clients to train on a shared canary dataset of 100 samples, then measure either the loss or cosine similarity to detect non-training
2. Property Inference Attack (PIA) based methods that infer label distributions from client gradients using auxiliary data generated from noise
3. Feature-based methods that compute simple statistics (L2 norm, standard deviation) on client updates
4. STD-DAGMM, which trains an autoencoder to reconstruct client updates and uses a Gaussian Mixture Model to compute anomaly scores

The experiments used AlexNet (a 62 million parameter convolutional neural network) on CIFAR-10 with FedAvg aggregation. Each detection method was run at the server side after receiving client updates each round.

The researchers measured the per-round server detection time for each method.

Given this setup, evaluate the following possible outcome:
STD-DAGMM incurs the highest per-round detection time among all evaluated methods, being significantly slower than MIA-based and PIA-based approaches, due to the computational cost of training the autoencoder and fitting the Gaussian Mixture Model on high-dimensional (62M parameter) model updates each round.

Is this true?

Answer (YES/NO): YES